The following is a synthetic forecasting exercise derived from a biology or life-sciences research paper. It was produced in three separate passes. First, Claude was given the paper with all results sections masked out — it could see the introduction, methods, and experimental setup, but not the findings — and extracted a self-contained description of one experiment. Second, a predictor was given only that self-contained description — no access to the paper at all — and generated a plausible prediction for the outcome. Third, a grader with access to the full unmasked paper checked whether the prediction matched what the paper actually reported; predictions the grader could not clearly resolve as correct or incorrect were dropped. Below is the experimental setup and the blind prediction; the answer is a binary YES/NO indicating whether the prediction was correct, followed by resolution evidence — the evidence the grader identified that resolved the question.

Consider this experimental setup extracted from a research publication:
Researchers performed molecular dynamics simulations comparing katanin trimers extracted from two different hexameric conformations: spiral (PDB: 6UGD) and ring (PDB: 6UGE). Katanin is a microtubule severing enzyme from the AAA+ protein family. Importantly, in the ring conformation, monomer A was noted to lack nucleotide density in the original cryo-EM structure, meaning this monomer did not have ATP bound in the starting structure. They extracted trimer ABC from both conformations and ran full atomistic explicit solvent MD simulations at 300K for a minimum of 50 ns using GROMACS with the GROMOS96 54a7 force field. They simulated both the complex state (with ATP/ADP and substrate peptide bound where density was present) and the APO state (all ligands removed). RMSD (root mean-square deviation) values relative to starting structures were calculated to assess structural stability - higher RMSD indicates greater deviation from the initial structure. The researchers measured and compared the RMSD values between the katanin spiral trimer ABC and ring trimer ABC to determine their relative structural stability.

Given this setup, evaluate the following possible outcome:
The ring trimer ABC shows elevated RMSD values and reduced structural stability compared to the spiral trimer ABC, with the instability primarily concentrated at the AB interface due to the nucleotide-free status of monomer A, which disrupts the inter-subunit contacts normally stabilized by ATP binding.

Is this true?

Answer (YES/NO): YES